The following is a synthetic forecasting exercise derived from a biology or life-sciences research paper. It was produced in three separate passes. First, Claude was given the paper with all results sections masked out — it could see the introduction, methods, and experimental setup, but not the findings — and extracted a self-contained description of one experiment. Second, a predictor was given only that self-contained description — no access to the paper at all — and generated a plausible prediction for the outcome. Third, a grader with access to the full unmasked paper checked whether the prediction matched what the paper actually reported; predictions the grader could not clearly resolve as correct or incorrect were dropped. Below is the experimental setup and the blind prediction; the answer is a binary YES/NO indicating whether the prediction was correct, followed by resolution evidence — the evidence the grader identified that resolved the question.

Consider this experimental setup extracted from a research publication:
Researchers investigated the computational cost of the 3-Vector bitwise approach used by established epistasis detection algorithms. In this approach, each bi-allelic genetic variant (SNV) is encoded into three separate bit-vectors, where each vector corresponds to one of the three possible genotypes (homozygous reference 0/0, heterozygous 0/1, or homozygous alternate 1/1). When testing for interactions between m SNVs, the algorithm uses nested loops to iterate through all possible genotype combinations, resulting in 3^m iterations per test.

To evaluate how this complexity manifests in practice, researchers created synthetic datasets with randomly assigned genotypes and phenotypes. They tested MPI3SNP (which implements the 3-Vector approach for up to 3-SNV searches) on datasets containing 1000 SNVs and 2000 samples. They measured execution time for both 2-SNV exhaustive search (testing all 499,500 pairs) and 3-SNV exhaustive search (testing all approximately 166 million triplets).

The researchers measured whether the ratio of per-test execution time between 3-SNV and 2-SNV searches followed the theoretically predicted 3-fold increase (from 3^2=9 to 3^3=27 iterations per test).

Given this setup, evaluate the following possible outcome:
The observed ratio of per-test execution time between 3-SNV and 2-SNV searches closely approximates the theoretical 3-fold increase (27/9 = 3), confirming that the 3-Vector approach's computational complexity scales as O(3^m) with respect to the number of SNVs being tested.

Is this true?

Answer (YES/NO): NO